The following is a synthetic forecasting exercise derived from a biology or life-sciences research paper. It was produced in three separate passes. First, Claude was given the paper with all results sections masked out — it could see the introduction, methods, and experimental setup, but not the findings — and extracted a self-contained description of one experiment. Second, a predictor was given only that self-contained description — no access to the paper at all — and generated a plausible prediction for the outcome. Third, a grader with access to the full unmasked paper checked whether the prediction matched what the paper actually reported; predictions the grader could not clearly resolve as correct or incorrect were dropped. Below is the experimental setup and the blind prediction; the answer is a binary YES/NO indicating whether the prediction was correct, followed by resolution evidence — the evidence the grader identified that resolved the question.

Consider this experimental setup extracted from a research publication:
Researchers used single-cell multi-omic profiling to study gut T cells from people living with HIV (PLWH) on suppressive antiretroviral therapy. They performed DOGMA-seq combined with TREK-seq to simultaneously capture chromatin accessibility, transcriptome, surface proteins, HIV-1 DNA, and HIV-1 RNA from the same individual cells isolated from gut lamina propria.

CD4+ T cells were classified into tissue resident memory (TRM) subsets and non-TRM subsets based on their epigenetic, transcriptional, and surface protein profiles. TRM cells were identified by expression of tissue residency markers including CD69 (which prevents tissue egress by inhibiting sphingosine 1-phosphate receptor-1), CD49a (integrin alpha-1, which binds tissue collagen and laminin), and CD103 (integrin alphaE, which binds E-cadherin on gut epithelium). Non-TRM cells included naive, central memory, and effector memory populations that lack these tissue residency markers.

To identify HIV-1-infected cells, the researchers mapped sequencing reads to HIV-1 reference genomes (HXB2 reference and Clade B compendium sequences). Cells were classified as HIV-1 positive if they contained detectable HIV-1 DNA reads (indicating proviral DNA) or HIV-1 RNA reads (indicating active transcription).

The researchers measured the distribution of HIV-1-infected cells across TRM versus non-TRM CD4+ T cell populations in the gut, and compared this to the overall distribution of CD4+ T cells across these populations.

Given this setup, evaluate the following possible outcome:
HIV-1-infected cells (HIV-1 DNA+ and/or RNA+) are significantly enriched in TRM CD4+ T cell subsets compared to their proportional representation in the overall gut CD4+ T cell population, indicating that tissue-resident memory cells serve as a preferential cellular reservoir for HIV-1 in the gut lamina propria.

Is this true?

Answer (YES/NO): YES